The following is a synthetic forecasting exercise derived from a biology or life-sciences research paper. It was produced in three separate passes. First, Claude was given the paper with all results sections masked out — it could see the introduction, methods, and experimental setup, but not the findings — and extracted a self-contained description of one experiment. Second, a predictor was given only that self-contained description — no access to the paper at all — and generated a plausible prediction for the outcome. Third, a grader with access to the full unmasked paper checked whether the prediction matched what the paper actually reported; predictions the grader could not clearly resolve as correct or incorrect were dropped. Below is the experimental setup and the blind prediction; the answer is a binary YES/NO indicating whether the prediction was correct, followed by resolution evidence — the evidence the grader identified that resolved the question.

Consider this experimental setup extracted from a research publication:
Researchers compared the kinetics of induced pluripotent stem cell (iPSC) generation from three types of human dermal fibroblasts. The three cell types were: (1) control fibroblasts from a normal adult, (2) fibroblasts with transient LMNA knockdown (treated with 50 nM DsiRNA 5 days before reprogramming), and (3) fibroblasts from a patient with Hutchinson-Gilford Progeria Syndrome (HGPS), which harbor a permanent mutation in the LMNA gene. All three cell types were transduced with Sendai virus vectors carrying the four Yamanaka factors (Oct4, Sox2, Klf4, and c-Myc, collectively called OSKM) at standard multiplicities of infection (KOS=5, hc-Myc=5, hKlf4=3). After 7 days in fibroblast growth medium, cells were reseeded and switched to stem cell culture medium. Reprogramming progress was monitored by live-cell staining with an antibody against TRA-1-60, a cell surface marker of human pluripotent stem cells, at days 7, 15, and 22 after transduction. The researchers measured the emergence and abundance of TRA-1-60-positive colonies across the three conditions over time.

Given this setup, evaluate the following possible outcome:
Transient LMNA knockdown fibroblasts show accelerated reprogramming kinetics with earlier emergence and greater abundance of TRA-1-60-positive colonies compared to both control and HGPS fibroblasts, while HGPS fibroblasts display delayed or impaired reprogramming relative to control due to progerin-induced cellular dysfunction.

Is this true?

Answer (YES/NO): YES